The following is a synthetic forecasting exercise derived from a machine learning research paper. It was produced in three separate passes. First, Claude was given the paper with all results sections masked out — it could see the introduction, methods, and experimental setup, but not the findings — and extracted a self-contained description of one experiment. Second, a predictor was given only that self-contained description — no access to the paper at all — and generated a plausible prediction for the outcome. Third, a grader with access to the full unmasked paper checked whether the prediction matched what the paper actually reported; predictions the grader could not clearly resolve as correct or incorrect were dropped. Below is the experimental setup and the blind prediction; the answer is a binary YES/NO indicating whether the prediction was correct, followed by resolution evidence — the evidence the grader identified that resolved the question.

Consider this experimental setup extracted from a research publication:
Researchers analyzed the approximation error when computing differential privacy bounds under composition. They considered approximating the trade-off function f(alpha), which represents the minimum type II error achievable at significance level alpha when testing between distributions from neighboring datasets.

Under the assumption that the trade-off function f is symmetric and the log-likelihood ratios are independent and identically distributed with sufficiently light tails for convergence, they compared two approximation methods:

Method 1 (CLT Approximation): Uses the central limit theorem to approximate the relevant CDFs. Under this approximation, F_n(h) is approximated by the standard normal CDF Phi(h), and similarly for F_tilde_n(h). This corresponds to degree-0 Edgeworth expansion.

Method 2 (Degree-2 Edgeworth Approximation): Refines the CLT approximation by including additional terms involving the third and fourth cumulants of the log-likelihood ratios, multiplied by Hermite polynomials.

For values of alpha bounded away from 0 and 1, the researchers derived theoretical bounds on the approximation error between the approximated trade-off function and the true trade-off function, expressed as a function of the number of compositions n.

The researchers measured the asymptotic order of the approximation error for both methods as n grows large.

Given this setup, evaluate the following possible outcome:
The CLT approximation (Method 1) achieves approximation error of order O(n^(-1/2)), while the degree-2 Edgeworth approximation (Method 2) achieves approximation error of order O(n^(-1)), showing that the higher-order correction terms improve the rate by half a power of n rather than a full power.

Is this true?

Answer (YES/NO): NO